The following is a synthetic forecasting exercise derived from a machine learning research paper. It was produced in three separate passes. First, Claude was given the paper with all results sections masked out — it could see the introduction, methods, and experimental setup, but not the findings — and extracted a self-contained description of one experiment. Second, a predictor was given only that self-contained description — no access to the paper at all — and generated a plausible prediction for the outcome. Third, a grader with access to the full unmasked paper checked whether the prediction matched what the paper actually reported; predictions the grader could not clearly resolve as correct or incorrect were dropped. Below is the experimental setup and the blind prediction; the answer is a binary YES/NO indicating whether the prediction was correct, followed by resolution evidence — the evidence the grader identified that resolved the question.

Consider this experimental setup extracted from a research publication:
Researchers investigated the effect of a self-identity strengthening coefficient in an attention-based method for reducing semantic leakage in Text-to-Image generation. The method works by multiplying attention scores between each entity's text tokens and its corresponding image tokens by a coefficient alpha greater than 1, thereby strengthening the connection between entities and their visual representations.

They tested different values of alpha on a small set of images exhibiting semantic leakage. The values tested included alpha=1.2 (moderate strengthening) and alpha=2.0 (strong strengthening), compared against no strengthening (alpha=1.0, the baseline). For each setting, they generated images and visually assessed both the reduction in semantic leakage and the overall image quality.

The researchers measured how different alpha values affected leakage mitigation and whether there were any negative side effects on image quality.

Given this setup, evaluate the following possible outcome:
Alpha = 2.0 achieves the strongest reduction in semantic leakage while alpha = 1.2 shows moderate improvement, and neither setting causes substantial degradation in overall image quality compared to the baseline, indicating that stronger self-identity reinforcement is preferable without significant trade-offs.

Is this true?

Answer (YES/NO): NO